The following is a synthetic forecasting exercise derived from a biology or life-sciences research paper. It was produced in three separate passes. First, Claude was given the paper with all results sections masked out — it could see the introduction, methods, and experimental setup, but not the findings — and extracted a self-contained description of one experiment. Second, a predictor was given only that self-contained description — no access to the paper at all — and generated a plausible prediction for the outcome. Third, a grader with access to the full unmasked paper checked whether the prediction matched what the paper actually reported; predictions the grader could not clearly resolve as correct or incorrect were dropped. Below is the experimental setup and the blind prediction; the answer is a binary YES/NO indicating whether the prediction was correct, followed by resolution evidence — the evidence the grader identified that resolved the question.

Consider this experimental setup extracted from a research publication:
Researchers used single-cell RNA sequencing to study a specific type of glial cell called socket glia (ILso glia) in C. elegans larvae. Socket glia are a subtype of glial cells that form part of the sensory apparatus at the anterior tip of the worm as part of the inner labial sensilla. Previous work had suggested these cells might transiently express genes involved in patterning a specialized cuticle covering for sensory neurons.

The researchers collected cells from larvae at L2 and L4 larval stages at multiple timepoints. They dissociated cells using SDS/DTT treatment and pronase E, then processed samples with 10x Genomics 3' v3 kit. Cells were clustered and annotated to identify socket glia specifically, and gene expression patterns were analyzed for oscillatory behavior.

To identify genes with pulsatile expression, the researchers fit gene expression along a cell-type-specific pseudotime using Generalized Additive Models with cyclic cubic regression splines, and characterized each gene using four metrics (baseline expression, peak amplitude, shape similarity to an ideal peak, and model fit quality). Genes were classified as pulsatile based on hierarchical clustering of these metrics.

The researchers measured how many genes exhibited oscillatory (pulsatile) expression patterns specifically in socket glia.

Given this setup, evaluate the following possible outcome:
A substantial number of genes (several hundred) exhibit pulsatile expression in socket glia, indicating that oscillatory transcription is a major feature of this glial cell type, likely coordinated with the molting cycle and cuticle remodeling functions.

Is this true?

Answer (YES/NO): YES